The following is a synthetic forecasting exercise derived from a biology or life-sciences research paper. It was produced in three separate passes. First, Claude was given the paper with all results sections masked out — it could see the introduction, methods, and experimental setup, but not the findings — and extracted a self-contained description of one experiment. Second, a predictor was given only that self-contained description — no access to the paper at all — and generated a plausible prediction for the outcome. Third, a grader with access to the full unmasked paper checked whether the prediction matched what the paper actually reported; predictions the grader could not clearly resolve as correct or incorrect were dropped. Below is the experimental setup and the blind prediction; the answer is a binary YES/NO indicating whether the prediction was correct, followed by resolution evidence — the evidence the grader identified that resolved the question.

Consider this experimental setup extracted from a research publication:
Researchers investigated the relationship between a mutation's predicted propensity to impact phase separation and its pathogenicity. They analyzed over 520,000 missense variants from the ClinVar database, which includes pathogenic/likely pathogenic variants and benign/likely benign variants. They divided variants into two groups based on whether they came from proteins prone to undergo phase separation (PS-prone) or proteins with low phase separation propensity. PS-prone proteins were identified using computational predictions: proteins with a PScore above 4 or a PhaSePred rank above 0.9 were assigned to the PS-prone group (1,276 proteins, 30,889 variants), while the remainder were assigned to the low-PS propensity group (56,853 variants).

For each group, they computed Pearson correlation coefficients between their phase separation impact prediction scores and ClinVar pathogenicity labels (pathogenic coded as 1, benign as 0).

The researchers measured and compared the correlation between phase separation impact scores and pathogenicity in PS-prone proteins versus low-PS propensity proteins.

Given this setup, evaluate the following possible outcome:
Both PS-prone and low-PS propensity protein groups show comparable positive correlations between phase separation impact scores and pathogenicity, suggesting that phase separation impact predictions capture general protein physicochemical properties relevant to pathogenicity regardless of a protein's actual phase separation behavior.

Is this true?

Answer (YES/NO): NO